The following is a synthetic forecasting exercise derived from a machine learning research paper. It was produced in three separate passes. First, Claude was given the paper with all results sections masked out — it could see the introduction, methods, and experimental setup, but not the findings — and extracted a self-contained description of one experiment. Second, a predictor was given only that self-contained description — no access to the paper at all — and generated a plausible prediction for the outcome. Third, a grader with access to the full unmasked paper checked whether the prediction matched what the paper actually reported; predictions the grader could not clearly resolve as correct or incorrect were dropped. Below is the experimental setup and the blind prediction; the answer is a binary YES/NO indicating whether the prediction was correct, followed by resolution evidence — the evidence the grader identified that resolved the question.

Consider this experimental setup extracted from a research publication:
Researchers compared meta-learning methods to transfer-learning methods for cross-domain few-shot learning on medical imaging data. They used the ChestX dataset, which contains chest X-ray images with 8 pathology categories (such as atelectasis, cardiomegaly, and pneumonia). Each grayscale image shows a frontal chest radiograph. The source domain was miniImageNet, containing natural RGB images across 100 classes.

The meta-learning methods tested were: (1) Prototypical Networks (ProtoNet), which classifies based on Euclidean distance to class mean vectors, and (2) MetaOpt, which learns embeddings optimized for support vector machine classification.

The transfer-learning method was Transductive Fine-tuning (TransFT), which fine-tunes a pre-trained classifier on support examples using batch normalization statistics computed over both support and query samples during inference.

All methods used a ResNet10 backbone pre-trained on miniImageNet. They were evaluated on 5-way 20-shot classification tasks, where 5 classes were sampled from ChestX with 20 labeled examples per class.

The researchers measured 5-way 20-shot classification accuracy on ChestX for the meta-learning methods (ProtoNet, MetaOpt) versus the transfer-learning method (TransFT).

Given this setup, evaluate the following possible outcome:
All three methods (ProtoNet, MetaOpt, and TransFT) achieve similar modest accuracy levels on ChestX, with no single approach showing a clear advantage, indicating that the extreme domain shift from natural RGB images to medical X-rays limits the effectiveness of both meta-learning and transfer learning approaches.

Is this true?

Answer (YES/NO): NO